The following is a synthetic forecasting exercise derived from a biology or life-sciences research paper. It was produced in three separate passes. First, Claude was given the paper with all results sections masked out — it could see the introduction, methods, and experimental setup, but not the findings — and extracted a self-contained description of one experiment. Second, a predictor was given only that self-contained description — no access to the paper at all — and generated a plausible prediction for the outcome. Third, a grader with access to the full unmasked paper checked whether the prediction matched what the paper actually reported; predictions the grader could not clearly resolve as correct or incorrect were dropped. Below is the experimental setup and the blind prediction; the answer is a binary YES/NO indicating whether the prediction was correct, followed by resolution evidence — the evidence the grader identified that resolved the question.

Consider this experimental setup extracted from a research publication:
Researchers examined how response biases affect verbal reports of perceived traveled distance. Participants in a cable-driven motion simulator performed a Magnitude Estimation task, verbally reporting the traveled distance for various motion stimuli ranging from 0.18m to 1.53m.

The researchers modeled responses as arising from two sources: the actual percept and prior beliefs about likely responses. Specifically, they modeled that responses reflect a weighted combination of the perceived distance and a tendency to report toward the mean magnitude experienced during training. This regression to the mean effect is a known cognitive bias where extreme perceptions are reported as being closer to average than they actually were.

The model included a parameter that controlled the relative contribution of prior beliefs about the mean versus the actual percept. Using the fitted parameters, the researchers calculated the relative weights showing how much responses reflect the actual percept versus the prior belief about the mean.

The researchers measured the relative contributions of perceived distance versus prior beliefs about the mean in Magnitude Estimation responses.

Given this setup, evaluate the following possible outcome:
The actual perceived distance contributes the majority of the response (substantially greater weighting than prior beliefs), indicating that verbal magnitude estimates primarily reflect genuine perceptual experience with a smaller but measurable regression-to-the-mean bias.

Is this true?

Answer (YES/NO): YES